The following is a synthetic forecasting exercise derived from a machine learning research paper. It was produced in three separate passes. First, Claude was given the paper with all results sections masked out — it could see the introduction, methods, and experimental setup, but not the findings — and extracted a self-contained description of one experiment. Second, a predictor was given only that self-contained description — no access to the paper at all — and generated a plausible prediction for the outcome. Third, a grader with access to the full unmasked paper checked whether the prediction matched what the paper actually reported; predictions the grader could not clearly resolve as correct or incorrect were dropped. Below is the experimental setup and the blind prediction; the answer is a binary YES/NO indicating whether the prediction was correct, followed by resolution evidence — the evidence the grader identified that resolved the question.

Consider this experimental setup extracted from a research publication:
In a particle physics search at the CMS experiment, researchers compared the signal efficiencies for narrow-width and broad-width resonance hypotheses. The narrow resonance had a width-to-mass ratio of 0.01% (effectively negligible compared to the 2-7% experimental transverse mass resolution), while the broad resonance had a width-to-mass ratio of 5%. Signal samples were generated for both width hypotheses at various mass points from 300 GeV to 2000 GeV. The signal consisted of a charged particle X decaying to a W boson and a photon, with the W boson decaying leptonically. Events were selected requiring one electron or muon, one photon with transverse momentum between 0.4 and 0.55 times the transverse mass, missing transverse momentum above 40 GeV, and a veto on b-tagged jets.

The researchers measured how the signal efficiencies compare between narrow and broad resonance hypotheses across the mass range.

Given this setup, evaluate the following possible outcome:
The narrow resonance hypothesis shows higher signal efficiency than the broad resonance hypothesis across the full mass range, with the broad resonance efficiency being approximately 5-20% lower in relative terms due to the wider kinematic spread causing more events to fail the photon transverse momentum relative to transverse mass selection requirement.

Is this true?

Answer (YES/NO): NO